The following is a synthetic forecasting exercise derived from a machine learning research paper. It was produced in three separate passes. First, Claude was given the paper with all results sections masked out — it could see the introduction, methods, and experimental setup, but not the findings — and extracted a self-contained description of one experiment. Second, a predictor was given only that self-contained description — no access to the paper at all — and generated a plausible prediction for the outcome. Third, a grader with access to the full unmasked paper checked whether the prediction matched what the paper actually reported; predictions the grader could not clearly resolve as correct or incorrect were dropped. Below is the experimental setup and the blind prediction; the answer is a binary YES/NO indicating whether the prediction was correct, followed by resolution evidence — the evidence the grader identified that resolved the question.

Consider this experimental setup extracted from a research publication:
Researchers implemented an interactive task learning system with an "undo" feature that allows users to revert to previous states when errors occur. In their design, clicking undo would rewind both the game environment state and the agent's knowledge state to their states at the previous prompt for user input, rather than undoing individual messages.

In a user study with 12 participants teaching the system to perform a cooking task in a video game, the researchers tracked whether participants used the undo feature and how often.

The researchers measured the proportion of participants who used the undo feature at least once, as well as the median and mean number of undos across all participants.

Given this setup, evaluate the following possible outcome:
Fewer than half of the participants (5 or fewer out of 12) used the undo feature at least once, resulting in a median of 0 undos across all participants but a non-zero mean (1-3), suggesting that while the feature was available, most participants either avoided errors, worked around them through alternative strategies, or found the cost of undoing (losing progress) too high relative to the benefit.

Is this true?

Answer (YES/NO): NO